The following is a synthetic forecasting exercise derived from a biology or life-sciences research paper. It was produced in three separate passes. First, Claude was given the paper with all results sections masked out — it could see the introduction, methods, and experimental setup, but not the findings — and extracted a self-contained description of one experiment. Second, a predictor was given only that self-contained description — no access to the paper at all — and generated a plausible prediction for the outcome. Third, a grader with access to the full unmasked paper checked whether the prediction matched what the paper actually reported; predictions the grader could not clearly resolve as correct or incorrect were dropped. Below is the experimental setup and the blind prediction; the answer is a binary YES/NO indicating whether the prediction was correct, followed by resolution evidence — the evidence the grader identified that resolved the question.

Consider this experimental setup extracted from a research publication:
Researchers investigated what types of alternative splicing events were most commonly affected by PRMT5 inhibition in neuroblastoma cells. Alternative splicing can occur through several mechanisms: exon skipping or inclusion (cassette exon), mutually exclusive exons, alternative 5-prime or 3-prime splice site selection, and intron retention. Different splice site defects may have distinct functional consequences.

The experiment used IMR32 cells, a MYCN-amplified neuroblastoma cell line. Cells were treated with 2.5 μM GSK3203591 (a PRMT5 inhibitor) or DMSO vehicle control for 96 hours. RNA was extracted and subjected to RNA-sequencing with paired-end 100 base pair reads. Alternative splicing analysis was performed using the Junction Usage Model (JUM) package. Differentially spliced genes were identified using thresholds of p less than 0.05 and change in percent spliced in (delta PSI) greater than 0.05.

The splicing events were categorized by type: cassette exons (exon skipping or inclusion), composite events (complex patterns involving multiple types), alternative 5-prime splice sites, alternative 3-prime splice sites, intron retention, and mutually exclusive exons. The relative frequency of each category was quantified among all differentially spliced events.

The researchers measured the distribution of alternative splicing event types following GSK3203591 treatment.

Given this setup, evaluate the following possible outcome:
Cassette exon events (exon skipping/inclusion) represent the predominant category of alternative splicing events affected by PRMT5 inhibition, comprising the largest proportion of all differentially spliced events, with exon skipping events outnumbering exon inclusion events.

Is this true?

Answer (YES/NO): NO